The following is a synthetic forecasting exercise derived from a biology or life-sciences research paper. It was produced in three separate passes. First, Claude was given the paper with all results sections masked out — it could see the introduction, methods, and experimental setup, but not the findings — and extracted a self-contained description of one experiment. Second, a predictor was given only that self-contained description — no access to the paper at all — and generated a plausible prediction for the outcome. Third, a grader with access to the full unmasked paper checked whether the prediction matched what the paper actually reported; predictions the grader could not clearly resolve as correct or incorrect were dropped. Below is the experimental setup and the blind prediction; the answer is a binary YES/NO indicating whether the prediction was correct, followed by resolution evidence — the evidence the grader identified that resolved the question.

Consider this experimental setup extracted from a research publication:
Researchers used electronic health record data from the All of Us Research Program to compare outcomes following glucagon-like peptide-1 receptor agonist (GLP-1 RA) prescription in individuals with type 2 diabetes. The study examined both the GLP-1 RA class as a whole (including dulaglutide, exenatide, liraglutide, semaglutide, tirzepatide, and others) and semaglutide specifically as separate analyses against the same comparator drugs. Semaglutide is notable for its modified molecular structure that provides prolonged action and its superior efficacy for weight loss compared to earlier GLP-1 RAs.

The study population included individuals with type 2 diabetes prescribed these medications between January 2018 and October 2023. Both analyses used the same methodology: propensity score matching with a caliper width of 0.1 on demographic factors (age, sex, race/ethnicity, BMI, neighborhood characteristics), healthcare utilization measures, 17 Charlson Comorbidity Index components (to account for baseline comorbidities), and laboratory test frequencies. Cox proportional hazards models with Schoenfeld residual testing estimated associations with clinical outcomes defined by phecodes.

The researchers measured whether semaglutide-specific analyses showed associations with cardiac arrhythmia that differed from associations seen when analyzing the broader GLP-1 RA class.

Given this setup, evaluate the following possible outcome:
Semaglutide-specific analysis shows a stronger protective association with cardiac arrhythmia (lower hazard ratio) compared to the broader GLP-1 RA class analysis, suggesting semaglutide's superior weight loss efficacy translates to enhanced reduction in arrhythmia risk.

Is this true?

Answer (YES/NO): YES